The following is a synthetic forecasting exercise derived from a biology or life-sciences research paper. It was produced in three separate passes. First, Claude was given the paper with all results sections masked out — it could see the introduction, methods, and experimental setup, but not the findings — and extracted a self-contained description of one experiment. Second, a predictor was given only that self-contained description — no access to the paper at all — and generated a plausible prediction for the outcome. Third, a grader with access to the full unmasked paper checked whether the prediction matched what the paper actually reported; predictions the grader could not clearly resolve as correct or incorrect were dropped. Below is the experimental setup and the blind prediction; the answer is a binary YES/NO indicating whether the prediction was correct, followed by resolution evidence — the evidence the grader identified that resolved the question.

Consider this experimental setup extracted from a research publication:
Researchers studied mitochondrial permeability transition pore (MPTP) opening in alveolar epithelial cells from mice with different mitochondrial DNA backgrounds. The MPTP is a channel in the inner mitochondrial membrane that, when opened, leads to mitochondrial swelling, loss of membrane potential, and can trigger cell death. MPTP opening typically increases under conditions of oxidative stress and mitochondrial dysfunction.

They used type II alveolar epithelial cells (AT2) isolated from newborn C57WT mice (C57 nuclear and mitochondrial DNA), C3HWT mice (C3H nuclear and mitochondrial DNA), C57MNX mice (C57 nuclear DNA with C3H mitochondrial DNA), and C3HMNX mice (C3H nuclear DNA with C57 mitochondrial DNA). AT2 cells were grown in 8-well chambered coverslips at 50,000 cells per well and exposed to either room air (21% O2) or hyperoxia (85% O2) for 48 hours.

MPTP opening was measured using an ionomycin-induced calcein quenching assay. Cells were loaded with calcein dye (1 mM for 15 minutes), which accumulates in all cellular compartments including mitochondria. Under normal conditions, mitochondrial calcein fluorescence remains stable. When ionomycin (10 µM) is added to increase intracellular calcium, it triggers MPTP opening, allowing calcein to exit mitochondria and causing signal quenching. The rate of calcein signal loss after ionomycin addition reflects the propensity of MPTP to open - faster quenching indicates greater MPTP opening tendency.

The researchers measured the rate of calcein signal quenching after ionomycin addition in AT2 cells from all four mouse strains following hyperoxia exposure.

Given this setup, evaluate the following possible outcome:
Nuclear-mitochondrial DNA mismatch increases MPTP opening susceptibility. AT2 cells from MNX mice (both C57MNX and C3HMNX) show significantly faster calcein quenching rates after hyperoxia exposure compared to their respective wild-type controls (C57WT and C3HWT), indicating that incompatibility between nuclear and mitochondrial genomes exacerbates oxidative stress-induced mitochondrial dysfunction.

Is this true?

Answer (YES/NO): NO